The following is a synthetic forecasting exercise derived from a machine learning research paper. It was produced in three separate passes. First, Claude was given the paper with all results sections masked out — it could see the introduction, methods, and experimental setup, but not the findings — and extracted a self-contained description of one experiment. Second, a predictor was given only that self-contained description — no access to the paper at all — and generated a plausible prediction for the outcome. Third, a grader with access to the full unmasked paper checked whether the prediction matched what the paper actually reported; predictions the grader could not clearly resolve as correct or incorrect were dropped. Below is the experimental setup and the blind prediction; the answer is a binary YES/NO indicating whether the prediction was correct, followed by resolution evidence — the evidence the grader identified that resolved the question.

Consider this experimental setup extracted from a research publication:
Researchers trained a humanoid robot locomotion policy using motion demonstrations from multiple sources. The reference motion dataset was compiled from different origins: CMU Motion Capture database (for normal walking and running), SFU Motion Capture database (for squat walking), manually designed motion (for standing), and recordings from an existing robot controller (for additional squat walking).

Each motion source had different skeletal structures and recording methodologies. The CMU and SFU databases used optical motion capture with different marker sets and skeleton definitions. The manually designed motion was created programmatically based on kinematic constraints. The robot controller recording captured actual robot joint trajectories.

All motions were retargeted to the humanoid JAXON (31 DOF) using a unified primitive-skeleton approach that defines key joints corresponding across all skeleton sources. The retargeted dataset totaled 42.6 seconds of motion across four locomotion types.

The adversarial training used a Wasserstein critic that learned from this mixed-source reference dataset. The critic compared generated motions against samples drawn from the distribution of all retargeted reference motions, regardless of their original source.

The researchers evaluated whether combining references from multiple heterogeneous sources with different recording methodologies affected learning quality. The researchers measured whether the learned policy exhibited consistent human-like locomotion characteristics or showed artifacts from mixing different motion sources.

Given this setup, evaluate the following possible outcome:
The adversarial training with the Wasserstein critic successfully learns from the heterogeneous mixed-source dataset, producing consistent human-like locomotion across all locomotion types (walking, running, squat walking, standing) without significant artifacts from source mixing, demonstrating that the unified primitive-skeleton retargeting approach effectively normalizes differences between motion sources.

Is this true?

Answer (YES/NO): YES